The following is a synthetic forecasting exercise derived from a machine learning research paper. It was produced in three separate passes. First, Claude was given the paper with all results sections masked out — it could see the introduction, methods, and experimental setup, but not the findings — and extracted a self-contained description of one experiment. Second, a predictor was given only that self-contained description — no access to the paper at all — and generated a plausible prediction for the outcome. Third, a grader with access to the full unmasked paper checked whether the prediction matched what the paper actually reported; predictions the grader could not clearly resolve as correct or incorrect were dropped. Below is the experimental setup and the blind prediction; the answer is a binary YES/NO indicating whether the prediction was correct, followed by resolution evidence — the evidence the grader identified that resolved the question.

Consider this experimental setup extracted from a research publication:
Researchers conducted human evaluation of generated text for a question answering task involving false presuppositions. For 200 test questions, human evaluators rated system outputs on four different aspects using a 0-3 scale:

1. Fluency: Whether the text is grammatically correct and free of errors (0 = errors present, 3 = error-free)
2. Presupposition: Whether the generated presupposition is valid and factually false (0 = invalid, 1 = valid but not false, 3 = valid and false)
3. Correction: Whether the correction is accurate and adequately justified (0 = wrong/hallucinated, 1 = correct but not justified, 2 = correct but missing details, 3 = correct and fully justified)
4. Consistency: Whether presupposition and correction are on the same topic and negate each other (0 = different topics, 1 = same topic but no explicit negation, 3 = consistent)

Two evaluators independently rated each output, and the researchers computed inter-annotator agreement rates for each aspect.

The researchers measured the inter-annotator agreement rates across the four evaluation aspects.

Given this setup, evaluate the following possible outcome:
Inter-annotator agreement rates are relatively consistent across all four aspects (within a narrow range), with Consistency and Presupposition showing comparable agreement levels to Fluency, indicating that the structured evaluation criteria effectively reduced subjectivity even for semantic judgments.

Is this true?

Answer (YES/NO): NO